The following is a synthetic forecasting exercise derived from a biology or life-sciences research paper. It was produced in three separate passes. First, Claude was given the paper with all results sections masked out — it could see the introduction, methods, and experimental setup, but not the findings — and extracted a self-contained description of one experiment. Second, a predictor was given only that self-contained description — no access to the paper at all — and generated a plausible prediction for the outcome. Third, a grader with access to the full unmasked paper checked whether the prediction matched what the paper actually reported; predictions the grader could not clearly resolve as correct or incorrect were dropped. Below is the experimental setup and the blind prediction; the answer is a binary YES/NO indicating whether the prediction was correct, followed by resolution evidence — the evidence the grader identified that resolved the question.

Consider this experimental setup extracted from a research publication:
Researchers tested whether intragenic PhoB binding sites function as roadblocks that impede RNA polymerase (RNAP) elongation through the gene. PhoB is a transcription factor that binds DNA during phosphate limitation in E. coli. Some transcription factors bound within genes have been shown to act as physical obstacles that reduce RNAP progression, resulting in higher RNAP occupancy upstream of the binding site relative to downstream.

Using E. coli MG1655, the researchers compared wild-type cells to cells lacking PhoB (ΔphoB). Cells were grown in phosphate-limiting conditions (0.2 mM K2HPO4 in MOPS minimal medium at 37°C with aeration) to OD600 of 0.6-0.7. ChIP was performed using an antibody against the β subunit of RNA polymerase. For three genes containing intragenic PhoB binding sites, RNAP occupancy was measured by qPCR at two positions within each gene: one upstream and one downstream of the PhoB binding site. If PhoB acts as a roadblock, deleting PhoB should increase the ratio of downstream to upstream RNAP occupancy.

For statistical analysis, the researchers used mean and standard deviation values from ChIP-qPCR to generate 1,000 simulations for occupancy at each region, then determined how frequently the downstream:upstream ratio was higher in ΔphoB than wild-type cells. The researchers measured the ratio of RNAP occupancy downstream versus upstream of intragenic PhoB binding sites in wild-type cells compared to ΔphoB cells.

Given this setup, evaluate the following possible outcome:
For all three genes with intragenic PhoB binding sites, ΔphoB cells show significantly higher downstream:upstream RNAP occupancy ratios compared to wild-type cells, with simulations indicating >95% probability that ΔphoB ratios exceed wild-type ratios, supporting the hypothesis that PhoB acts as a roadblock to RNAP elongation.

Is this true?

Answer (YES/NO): NO